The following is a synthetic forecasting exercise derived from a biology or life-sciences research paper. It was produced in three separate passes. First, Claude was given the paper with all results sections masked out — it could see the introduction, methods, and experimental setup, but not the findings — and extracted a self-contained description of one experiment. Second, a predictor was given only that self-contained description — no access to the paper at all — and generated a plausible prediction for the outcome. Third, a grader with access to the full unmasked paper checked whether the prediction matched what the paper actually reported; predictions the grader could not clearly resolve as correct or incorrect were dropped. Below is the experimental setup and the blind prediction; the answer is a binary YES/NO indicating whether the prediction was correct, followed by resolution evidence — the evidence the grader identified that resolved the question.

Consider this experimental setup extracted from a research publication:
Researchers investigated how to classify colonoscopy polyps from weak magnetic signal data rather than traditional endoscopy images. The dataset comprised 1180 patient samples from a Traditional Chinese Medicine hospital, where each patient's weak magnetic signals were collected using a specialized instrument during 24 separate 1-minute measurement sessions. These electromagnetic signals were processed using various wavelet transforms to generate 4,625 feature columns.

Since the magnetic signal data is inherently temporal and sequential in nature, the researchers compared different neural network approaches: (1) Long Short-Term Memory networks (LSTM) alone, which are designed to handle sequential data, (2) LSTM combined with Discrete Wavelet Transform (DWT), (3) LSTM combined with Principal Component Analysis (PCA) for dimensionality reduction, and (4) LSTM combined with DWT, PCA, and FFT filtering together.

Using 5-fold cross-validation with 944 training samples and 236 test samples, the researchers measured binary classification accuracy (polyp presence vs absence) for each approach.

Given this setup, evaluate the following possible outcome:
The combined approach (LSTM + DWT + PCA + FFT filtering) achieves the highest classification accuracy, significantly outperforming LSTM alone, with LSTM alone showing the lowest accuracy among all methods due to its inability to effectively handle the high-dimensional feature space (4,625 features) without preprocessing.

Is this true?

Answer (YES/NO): YES